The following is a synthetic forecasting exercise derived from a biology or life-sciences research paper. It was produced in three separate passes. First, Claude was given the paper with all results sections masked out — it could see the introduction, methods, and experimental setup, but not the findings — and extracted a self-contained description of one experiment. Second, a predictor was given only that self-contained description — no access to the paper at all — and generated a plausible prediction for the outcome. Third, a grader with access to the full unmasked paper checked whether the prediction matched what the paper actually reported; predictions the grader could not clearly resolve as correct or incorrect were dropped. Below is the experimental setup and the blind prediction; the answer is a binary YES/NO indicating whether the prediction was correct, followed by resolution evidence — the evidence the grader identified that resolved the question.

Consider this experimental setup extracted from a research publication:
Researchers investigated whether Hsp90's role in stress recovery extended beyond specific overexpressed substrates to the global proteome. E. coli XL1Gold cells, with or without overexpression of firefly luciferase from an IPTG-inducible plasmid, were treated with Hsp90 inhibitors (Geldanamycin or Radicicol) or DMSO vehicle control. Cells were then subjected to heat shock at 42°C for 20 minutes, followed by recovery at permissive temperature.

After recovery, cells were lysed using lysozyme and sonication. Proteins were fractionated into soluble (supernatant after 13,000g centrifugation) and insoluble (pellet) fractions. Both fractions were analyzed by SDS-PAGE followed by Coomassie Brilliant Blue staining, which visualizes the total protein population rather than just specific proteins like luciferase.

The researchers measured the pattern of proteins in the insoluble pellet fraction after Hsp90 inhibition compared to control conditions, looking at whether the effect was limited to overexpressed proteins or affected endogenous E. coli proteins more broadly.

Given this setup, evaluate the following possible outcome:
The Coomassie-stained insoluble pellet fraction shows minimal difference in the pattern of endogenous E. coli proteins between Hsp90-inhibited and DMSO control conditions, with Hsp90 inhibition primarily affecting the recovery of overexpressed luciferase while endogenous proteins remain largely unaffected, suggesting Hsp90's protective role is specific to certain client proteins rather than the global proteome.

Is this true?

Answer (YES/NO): NO